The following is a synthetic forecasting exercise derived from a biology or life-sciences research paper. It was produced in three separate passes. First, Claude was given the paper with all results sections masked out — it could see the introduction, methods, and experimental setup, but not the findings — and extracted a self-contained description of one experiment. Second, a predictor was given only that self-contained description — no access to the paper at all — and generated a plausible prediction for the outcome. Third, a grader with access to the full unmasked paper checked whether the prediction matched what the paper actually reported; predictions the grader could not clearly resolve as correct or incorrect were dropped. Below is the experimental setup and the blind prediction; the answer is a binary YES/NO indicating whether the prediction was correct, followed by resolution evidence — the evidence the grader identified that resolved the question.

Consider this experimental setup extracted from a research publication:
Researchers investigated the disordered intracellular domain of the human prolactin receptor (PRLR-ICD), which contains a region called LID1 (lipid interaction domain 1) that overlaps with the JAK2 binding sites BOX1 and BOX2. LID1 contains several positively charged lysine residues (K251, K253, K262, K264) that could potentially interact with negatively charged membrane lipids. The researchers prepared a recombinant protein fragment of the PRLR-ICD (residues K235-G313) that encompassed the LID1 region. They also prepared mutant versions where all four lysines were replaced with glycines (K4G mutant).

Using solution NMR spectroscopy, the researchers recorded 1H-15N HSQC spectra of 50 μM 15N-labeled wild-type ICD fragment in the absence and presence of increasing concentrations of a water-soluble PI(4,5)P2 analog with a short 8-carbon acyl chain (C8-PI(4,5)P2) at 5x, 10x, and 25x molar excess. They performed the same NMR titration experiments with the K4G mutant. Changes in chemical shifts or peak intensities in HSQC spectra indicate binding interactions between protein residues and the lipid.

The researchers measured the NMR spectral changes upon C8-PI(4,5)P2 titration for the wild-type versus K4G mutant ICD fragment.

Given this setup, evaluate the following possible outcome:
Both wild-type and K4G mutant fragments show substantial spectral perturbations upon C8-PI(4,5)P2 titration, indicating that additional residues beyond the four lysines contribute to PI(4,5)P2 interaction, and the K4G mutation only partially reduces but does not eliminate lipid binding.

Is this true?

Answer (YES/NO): YES